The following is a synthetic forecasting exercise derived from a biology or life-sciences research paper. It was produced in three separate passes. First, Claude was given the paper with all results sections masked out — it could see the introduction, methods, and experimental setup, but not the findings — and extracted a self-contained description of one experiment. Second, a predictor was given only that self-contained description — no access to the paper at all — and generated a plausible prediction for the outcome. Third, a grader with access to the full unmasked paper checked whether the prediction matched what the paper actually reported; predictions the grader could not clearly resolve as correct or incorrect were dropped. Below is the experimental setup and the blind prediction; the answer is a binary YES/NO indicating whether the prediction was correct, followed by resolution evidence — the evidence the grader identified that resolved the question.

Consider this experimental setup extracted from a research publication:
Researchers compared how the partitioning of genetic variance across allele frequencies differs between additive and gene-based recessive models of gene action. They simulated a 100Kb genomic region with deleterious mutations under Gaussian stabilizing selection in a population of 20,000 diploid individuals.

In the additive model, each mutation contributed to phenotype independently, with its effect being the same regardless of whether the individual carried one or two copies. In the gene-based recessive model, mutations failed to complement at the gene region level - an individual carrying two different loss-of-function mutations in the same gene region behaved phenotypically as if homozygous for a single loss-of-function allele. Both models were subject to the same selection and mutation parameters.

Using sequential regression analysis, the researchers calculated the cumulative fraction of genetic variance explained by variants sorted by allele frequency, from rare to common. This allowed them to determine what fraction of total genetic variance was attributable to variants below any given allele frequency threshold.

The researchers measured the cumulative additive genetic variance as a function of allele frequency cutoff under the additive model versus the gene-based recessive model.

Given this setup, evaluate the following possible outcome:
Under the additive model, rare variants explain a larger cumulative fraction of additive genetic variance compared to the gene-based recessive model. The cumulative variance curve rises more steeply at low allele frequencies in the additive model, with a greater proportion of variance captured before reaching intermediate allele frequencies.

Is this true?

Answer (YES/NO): YES